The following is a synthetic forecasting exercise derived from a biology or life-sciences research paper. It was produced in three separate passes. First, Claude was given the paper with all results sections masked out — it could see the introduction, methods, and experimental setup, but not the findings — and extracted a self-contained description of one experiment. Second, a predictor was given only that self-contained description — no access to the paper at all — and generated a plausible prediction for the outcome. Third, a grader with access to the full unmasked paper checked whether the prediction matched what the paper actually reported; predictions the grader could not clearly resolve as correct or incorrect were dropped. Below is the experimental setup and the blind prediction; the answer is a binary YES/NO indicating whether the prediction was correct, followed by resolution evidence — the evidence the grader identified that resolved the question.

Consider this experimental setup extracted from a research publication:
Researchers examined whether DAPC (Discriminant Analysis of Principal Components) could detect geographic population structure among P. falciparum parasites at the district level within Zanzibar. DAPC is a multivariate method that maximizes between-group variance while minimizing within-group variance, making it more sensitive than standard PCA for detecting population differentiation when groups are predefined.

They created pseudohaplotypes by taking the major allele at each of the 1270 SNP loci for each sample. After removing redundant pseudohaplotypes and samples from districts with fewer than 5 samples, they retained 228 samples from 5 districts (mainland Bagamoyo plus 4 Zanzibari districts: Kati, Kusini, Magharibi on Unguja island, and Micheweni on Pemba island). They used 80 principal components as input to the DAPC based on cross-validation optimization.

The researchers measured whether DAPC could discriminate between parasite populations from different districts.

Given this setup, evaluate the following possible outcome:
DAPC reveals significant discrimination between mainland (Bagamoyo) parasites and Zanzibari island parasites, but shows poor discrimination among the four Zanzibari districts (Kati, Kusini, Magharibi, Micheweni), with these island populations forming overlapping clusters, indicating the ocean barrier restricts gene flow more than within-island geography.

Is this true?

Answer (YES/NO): NO